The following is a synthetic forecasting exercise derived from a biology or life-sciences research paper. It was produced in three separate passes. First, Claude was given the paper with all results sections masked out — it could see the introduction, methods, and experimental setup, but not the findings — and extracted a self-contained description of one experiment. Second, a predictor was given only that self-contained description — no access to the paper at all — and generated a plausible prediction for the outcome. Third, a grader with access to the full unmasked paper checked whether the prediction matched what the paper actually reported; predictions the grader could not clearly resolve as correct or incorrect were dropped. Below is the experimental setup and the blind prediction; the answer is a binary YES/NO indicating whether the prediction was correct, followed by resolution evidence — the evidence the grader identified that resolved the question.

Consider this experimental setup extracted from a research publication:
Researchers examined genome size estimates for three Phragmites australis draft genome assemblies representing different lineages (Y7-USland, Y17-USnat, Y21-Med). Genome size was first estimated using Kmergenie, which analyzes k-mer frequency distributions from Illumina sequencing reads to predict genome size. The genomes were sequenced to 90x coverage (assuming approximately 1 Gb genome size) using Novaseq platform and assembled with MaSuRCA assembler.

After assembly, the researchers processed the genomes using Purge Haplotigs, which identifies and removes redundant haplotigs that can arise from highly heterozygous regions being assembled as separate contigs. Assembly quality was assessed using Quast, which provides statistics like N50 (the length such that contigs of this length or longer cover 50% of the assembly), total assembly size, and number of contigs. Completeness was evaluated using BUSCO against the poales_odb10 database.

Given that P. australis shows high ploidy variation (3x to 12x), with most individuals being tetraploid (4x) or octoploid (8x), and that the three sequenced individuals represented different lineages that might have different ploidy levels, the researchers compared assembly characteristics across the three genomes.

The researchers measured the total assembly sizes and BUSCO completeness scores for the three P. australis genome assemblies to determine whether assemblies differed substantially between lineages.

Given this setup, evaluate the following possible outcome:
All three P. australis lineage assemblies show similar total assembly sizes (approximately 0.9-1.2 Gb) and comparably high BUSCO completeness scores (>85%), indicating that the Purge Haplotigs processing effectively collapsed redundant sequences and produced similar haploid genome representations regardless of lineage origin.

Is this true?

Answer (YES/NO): NO